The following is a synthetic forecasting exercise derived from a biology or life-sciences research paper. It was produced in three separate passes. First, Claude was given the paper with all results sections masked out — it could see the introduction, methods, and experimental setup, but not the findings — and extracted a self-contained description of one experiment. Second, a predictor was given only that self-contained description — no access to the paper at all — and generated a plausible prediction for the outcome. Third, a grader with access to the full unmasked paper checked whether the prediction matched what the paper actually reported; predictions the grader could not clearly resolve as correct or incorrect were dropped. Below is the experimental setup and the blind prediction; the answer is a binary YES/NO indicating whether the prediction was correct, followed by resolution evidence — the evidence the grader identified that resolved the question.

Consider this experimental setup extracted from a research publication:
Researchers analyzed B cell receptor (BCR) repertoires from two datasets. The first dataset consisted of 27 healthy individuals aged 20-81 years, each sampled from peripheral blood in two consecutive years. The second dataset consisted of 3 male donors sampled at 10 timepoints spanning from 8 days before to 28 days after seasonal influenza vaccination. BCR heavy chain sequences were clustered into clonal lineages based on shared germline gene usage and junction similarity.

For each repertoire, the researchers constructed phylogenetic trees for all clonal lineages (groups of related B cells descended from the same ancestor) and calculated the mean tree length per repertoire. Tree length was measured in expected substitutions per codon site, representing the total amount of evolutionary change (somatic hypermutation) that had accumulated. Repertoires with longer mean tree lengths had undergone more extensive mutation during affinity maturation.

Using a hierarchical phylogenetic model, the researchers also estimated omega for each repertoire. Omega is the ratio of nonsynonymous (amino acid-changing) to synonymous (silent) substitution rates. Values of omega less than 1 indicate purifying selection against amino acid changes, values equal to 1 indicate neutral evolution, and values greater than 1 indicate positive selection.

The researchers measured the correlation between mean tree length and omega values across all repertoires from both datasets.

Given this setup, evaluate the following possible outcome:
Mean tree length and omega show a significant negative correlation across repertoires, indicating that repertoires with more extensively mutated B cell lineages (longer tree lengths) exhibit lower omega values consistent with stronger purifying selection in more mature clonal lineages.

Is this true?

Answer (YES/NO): YES